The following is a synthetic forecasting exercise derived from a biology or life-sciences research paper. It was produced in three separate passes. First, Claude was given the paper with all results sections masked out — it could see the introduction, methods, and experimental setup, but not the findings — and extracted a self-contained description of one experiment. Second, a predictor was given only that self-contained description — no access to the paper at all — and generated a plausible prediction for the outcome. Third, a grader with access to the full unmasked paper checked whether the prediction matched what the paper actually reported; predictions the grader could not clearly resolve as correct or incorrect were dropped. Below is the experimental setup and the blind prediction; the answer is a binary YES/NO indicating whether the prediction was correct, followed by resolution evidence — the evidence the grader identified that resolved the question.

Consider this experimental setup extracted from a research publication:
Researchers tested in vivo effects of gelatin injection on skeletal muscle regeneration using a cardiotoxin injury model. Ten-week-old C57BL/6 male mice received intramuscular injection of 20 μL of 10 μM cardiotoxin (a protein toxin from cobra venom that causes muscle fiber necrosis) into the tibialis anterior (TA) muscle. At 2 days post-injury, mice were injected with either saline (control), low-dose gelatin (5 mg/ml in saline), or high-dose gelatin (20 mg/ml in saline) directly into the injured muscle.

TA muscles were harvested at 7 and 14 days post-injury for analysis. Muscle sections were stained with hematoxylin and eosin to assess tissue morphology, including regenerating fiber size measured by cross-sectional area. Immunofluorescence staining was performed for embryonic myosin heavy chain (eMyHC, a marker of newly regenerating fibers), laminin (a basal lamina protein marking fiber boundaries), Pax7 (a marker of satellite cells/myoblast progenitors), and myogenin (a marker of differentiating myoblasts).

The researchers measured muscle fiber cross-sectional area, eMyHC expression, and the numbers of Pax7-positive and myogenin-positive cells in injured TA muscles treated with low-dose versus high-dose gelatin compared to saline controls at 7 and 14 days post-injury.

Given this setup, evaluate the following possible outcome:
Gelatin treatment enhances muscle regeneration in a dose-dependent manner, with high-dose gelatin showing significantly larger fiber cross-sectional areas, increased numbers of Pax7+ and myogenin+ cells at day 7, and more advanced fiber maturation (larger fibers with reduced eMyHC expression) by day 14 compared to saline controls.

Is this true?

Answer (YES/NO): NO